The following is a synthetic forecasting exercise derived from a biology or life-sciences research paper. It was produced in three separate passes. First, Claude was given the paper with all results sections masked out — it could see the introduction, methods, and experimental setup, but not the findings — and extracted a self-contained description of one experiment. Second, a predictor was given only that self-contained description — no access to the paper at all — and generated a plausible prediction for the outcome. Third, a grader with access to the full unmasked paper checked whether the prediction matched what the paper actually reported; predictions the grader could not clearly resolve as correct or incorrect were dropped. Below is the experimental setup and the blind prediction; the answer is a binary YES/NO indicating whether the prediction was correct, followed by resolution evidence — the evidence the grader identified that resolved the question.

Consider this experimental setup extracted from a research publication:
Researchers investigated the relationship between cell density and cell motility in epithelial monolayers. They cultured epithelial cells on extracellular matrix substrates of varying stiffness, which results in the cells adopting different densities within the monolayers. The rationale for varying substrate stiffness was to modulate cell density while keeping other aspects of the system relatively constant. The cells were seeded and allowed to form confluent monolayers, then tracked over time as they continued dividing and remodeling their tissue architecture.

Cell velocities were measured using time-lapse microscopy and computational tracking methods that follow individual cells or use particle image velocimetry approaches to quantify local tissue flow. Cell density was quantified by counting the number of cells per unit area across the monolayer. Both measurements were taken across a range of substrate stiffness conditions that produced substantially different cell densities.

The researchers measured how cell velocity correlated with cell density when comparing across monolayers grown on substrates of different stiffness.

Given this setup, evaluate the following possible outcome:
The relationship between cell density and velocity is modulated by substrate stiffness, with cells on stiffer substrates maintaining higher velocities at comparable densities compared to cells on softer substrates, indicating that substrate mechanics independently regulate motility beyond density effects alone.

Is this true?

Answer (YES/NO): NO